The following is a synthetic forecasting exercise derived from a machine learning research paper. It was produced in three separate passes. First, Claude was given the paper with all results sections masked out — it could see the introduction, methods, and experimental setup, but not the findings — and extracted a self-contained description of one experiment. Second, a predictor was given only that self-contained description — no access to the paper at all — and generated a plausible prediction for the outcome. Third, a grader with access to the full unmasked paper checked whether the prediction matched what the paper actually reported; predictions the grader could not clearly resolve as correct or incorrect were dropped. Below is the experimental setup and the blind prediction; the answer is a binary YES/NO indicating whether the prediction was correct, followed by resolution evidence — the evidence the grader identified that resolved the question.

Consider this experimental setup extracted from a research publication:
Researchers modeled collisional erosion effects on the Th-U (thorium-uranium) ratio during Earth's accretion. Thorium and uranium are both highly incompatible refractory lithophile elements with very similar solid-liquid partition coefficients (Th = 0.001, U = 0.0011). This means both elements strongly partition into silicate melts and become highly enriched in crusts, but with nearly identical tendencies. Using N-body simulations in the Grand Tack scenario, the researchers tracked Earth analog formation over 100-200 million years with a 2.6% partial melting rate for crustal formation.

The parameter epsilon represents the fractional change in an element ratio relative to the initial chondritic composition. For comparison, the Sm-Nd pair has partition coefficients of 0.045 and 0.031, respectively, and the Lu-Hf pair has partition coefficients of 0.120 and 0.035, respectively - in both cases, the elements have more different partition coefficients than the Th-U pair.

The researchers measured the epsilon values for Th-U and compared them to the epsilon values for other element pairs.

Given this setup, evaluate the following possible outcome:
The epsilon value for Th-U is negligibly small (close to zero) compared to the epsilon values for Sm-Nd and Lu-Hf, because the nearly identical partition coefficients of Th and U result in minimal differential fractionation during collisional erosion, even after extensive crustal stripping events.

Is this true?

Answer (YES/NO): YES